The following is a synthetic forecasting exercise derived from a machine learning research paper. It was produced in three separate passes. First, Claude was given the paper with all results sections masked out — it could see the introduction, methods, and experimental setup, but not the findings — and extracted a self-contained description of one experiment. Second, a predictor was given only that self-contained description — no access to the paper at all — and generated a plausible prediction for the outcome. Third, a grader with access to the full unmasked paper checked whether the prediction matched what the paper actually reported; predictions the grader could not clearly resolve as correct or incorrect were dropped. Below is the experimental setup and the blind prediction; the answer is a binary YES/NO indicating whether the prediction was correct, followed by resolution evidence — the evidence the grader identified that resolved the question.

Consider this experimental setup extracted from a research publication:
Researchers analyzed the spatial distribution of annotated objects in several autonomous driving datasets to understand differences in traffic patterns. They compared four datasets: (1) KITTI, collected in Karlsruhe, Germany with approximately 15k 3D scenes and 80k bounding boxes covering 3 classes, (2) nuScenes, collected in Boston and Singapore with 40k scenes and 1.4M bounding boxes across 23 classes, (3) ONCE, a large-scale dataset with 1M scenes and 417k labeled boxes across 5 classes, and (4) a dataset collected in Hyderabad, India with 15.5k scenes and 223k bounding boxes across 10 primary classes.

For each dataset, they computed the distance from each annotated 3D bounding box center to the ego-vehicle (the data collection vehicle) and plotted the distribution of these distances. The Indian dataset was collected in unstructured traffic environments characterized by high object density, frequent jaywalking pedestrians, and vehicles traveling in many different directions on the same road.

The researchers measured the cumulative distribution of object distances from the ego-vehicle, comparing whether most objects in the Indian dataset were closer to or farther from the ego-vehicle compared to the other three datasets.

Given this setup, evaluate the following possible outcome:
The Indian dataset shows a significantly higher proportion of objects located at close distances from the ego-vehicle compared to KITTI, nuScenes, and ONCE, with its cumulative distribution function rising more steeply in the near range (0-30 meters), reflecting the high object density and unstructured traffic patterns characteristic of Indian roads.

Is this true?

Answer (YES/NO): YES